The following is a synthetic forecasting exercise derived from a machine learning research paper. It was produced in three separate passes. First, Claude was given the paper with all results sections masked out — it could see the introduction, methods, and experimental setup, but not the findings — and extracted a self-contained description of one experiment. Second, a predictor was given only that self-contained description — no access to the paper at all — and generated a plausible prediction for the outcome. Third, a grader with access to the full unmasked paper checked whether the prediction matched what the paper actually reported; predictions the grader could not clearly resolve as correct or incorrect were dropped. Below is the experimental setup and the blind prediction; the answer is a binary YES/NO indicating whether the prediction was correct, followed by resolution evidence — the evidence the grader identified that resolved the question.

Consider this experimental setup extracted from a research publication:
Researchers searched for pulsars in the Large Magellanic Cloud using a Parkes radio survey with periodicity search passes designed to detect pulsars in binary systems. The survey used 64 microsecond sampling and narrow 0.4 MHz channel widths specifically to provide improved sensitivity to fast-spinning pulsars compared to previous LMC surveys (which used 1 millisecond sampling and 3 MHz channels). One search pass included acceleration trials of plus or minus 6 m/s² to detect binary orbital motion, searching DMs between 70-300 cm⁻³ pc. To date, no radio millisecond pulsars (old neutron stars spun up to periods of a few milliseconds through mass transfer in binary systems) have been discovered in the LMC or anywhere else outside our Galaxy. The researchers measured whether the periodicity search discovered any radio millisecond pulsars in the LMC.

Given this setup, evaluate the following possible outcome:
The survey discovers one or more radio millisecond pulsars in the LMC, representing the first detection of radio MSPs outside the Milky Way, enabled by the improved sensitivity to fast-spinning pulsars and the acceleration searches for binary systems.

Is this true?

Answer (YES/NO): NO